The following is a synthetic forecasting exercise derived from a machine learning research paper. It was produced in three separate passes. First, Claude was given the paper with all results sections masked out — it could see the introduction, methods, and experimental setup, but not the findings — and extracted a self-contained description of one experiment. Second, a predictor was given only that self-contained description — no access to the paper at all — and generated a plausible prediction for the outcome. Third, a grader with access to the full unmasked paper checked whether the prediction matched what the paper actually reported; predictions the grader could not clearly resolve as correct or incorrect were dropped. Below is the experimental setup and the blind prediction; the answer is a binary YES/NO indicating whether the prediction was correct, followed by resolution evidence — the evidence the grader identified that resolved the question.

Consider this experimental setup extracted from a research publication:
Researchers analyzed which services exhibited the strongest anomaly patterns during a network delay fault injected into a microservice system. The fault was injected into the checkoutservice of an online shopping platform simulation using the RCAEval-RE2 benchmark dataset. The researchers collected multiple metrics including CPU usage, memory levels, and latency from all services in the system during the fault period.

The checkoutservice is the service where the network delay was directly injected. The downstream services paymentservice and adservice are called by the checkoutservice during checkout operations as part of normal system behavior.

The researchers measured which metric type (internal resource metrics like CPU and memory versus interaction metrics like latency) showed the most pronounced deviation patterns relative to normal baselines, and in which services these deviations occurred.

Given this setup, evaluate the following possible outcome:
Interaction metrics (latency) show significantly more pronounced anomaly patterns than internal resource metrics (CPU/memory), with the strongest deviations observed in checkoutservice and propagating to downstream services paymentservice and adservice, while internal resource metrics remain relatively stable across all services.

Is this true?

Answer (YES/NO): NO